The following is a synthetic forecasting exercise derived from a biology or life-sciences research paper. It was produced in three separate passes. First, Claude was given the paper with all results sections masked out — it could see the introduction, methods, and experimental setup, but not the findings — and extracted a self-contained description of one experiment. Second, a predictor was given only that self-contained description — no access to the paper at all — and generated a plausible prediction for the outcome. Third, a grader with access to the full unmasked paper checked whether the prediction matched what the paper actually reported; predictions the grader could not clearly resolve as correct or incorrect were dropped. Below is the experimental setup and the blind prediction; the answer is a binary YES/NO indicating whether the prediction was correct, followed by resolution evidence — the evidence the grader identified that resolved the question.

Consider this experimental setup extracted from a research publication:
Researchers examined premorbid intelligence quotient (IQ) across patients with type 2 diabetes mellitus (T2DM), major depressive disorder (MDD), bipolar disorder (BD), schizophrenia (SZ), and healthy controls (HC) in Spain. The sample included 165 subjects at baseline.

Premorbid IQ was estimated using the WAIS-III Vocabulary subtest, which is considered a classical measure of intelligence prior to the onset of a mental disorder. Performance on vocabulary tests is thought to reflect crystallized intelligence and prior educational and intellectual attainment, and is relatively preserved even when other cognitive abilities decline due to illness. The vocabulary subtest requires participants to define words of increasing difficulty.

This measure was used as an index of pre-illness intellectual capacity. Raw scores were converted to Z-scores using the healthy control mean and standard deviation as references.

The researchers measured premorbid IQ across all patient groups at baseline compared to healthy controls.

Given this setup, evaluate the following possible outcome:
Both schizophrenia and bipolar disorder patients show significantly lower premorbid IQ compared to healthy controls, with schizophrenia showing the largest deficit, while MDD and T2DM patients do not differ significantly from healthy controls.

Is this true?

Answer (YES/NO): NO